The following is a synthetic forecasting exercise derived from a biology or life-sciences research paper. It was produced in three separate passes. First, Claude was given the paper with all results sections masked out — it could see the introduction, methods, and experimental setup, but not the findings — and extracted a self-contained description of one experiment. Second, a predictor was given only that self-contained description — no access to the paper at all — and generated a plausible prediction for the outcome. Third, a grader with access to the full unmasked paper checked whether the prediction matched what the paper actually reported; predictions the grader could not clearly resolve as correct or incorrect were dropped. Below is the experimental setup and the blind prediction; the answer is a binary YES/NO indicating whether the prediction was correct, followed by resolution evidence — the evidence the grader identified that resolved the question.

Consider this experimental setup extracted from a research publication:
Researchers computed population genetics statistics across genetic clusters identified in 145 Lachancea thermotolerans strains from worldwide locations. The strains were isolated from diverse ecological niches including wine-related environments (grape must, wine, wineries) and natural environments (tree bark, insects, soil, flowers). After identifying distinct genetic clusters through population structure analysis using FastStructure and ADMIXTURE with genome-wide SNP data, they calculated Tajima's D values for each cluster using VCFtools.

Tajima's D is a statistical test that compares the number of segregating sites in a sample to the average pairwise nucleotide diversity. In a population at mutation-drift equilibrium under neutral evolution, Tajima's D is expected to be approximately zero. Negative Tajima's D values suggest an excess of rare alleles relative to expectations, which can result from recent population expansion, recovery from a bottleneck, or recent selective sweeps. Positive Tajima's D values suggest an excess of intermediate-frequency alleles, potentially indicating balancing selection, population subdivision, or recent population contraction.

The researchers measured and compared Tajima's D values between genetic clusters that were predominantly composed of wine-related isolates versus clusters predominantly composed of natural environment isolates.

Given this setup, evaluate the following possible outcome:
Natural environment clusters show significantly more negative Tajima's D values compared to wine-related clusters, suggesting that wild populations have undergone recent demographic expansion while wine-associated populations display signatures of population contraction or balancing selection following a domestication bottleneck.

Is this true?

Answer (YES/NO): NO